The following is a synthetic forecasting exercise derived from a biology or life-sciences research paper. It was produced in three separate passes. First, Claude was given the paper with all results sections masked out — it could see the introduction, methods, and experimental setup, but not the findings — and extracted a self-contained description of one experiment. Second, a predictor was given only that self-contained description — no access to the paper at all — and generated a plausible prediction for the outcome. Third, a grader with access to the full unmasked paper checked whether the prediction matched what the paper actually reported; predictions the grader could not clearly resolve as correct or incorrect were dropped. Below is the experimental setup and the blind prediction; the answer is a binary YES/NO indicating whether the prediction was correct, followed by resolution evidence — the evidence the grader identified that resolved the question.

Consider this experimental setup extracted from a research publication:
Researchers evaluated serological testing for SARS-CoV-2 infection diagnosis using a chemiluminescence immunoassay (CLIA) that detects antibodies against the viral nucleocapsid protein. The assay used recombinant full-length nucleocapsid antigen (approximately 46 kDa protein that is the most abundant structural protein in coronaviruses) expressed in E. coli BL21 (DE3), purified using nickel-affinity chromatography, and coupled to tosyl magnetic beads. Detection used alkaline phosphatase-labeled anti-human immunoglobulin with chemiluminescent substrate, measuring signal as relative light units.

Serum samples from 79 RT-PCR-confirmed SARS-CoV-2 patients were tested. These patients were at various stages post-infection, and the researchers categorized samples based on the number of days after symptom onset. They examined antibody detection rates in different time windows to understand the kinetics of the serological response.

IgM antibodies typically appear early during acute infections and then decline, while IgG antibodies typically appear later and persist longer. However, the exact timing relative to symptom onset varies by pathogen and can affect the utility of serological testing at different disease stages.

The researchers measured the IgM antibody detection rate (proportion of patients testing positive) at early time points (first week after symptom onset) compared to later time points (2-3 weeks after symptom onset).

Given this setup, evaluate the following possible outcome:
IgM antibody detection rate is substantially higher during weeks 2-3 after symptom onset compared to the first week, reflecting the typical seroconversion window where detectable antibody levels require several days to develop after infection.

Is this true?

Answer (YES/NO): NO